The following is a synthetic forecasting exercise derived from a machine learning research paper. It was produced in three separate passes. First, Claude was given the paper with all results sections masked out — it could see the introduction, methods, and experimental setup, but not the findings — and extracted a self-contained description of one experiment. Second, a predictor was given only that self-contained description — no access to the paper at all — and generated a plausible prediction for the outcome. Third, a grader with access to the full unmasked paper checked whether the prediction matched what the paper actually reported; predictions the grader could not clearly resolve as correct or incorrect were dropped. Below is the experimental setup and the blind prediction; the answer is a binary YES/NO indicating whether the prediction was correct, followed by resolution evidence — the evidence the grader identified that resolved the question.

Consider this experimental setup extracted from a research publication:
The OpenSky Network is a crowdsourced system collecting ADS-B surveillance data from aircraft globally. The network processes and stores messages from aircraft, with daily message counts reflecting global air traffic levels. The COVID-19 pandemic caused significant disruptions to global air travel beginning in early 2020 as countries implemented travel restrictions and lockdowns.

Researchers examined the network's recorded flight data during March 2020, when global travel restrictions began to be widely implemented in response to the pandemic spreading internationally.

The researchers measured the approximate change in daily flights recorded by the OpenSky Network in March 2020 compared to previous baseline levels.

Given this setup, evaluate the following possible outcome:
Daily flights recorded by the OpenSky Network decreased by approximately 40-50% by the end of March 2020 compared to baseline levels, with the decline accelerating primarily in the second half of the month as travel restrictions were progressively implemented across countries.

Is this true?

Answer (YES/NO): NO